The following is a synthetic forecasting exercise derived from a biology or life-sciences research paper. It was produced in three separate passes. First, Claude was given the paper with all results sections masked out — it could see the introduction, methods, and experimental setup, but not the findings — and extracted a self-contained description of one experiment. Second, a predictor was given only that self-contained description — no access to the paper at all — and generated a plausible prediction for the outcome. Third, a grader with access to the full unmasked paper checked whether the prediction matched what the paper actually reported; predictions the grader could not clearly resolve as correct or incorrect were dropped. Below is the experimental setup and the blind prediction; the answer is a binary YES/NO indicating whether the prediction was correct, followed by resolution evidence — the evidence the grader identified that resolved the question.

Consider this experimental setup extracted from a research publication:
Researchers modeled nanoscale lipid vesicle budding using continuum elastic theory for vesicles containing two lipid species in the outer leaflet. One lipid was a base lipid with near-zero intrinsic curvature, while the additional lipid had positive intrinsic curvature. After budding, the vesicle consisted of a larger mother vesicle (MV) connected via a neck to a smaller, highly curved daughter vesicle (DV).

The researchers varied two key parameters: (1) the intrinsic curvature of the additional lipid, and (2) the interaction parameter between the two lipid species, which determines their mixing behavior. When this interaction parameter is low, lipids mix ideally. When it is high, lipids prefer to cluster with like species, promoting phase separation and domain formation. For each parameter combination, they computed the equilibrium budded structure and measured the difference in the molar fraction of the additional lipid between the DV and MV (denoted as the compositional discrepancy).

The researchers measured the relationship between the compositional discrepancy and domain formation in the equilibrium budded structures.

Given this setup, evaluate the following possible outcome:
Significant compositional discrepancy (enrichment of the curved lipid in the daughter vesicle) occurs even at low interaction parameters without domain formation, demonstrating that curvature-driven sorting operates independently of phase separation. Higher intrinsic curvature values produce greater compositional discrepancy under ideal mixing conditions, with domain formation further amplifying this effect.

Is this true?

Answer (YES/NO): NO